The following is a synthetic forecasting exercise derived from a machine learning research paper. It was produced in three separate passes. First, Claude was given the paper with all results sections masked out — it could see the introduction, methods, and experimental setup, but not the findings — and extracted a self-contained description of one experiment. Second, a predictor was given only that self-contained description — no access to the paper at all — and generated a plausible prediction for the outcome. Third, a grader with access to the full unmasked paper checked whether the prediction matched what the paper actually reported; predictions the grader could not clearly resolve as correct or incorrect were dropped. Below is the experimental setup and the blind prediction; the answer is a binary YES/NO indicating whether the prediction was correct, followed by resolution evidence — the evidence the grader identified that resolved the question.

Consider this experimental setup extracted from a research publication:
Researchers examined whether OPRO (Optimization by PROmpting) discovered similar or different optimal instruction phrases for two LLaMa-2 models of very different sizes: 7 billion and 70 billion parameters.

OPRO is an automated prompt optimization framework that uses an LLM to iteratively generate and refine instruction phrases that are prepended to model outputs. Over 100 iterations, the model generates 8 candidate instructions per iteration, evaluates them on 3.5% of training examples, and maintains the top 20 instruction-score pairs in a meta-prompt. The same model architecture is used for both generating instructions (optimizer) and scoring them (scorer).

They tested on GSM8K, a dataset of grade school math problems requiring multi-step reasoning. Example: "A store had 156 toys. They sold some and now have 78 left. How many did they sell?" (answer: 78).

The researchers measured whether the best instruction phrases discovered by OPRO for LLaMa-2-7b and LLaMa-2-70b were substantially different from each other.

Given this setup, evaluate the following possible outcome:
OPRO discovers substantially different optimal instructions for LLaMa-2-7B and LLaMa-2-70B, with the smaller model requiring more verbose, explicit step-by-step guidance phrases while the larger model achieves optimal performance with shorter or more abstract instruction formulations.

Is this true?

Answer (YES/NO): NO